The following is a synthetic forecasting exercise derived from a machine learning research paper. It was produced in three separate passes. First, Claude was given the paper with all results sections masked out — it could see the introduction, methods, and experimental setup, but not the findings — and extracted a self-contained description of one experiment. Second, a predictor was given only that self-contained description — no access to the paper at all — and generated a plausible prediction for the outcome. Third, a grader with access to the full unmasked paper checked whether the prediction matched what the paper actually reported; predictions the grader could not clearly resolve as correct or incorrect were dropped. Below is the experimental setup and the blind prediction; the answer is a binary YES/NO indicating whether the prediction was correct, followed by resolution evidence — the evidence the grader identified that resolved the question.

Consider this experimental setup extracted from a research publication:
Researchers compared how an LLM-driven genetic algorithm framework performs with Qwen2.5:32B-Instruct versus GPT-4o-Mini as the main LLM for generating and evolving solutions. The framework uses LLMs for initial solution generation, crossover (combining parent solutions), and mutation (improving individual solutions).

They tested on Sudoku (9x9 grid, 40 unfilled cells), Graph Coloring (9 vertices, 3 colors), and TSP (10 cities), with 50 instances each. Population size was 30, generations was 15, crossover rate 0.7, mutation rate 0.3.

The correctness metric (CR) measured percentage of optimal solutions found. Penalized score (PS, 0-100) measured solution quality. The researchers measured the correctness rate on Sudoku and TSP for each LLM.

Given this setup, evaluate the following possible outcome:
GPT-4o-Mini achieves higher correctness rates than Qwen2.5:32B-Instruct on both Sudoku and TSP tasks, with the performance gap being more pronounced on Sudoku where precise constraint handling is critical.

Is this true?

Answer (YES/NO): NO